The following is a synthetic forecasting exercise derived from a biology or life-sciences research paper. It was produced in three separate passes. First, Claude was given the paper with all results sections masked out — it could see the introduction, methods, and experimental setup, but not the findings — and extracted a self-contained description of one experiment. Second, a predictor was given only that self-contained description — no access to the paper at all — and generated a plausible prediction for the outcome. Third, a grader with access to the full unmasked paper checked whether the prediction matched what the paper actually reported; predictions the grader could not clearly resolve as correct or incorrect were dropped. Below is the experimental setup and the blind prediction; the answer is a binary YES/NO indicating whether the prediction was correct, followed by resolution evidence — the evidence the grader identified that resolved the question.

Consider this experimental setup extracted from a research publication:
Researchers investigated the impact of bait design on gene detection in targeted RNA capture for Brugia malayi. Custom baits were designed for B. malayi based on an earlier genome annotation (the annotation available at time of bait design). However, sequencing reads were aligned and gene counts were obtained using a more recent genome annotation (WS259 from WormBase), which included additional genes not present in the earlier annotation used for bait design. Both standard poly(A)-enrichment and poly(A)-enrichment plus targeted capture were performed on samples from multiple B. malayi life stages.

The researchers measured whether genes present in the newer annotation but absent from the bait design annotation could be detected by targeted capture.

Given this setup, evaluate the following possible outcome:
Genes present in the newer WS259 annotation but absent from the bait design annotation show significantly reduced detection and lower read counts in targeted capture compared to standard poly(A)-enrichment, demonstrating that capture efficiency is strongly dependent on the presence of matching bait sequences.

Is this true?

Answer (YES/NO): YES